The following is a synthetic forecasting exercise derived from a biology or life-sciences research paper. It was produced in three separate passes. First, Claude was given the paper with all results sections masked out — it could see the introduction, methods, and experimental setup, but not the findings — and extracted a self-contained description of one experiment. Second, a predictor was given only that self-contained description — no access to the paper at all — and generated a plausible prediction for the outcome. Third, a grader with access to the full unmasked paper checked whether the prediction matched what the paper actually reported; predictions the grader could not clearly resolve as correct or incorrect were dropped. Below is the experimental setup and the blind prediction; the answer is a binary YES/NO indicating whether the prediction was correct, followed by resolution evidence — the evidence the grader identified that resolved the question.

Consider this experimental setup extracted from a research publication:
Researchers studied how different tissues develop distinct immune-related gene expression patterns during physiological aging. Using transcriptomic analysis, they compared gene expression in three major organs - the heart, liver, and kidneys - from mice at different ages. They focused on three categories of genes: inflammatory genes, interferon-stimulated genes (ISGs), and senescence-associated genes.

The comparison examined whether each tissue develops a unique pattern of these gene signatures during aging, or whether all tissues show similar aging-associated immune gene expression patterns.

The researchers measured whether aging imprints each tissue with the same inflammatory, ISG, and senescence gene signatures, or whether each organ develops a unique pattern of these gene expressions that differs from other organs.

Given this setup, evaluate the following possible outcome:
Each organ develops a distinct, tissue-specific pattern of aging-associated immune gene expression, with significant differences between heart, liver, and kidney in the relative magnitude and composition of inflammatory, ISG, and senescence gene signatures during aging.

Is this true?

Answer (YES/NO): YES